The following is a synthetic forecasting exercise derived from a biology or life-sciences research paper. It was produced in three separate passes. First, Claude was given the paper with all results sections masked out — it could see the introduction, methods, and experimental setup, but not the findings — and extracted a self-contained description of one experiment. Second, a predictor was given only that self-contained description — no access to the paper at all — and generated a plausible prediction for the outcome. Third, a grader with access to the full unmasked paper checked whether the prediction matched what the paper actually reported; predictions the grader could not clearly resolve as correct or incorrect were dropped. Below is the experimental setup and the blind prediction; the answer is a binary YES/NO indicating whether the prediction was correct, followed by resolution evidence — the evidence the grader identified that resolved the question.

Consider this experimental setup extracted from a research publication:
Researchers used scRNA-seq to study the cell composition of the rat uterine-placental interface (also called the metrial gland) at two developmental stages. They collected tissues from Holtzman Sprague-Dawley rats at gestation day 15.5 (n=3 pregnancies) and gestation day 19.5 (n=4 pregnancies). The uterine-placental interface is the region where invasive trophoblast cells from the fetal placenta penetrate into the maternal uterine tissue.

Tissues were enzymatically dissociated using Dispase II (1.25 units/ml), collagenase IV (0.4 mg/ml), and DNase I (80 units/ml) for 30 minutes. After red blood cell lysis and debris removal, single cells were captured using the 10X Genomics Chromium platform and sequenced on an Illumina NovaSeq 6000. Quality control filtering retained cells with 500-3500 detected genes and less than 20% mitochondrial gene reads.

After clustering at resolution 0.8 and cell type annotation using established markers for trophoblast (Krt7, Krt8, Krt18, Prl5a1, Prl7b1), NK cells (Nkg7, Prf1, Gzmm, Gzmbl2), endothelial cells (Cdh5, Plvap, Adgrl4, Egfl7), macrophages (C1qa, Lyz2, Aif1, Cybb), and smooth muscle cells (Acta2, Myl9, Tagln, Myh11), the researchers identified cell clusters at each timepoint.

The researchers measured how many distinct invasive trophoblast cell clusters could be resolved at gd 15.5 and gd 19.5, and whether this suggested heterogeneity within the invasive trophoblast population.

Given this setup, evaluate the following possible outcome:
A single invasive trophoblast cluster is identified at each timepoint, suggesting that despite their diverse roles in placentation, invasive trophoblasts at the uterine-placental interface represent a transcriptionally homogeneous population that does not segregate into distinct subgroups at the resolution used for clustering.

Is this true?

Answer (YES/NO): YES